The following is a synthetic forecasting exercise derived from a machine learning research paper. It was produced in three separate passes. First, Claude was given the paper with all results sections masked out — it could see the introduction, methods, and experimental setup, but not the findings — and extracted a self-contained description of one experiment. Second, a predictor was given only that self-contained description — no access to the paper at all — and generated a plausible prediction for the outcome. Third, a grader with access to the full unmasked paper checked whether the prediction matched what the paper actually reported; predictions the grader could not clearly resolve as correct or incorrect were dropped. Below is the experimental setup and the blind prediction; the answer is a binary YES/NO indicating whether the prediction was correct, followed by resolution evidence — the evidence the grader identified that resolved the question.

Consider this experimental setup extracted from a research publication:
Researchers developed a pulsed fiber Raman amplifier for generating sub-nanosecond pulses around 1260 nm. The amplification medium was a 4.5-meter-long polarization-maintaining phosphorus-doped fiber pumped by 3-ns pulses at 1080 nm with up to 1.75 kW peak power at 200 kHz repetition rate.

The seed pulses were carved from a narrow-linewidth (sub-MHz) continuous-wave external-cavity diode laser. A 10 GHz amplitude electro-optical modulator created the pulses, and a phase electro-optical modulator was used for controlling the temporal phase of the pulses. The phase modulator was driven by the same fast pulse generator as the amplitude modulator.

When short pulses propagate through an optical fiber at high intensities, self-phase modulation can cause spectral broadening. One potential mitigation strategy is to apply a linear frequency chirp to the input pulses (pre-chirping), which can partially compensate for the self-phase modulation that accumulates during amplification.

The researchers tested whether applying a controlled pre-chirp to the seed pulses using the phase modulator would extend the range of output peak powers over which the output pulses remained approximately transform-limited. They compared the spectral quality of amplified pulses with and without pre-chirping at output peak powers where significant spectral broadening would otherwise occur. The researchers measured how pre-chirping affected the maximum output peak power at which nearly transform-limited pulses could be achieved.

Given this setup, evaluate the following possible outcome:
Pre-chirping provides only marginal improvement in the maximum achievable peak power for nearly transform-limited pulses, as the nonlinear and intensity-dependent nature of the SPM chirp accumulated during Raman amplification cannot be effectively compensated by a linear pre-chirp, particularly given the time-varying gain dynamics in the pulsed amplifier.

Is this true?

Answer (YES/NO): NO